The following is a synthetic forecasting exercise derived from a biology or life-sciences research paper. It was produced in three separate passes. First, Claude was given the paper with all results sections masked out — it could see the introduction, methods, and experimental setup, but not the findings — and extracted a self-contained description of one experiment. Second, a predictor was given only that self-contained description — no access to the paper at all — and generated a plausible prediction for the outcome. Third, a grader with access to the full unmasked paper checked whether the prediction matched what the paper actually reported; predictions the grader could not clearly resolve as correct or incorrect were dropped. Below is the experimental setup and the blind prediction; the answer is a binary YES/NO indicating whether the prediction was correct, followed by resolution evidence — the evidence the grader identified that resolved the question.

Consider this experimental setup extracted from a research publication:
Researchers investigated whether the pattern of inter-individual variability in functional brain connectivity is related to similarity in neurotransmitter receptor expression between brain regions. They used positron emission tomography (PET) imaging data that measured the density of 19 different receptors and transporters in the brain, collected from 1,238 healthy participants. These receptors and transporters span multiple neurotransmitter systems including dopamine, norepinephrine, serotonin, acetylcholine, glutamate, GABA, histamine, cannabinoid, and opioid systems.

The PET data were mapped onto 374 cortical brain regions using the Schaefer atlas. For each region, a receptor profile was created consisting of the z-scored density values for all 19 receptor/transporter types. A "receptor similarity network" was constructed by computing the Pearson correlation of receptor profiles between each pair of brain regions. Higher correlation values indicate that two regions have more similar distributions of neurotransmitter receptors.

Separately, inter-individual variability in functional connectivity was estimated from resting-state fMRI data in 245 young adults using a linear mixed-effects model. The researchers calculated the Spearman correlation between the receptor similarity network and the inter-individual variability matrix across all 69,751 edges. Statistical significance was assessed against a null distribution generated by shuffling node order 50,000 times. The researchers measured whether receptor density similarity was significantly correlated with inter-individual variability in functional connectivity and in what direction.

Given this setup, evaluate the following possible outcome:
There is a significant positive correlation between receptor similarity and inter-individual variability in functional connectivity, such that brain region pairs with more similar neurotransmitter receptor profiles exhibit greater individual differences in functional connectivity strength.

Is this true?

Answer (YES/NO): YES